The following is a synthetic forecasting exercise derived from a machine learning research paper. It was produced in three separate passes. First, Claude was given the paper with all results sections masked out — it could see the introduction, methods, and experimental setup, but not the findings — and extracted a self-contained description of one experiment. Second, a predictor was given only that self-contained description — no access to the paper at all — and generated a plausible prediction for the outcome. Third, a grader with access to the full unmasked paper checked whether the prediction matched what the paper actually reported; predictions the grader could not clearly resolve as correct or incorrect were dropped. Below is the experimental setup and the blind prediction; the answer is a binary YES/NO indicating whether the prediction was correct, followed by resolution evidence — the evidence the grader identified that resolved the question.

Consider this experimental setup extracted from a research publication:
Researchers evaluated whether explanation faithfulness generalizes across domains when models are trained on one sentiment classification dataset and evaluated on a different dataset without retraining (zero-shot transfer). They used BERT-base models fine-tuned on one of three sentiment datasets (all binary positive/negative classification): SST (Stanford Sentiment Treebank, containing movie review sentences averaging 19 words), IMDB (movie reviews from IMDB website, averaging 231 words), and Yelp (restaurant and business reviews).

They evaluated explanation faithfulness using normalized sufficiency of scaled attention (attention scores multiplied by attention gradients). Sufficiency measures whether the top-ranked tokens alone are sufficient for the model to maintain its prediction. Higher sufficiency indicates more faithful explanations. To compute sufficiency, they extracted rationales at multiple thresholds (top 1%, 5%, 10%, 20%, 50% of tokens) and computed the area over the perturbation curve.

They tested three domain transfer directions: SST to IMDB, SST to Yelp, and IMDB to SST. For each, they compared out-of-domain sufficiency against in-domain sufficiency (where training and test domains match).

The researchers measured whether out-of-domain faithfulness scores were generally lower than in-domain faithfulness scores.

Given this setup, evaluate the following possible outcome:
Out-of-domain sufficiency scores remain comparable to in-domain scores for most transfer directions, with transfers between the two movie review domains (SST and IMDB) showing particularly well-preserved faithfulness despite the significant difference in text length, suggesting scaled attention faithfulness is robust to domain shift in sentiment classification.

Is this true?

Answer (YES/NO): NO